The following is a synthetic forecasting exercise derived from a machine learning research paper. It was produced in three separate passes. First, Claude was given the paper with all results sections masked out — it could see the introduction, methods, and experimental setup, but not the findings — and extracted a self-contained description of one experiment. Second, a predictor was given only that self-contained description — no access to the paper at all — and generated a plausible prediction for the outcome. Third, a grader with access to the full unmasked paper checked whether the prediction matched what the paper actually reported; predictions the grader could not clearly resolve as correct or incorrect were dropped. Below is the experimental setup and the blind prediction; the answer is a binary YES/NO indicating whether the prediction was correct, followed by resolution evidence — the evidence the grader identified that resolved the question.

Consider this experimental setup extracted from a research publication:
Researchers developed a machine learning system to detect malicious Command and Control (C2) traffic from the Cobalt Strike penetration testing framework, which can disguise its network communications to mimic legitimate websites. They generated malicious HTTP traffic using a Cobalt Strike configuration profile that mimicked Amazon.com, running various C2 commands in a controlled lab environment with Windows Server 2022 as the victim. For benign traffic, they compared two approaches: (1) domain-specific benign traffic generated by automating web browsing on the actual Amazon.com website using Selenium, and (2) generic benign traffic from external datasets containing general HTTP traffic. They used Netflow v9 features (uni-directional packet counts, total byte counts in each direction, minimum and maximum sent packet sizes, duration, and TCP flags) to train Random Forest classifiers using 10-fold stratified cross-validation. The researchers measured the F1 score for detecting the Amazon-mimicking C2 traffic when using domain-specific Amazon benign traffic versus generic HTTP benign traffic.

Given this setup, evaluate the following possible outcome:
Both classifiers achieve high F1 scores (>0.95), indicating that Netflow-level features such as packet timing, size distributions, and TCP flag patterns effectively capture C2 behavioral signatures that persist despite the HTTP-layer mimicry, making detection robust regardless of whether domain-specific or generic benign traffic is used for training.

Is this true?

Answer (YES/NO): YES